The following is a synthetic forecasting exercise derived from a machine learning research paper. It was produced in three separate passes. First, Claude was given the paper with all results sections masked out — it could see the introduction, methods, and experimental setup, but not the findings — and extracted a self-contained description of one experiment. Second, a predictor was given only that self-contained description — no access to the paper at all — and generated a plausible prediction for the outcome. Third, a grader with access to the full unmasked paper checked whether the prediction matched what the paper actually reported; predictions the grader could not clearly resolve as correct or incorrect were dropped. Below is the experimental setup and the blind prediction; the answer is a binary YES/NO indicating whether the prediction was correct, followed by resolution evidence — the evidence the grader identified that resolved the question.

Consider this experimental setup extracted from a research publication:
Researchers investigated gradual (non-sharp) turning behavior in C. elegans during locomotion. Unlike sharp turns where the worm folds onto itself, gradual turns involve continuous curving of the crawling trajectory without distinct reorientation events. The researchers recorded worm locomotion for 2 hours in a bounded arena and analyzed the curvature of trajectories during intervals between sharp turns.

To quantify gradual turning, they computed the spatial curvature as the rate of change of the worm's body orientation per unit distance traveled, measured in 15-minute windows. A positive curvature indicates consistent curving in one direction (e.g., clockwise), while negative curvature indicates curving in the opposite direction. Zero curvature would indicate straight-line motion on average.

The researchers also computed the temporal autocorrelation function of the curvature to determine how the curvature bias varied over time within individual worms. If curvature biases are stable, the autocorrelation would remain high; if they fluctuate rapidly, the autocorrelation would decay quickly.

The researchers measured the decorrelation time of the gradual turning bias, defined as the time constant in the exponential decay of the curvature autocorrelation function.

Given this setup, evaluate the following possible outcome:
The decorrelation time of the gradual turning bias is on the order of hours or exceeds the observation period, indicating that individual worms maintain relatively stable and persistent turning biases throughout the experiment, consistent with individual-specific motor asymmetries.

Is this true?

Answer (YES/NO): YES